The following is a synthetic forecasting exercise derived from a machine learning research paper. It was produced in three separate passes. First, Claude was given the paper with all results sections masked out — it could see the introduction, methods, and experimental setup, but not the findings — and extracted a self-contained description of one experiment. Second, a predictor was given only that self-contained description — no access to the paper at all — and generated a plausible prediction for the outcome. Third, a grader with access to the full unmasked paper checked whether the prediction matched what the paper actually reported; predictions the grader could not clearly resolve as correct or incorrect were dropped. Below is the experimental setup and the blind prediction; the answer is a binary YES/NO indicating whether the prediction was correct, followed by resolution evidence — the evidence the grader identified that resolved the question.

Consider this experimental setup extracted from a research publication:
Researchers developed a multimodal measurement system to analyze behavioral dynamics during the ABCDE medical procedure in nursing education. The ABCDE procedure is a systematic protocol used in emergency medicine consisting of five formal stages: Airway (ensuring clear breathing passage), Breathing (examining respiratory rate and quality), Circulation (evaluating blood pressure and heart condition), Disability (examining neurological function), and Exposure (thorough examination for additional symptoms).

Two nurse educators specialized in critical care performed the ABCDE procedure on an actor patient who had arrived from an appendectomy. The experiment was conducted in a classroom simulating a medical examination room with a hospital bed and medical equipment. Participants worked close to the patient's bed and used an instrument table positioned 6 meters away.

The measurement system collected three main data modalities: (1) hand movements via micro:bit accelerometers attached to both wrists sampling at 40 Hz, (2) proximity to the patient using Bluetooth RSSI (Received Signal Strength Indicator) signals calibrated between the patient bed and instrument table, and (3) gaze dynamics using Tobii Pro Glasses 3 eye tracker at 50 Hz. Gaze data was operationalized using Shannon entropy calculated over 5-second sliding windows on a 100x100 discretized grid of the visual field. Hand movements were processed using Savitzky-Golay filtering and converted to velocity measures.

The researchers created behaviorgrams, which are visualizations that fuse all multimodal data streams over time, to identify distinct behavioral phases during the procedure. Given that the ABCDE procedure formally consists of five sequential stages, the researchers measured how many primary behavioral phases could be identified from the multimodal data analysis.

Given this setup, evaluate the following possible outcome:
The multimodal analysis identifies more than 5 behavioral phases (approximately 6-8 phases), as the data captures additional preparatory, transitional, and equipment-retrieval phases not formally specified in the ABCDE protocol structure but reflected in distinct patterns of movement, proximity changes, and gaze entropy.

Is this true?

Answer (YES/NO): NO